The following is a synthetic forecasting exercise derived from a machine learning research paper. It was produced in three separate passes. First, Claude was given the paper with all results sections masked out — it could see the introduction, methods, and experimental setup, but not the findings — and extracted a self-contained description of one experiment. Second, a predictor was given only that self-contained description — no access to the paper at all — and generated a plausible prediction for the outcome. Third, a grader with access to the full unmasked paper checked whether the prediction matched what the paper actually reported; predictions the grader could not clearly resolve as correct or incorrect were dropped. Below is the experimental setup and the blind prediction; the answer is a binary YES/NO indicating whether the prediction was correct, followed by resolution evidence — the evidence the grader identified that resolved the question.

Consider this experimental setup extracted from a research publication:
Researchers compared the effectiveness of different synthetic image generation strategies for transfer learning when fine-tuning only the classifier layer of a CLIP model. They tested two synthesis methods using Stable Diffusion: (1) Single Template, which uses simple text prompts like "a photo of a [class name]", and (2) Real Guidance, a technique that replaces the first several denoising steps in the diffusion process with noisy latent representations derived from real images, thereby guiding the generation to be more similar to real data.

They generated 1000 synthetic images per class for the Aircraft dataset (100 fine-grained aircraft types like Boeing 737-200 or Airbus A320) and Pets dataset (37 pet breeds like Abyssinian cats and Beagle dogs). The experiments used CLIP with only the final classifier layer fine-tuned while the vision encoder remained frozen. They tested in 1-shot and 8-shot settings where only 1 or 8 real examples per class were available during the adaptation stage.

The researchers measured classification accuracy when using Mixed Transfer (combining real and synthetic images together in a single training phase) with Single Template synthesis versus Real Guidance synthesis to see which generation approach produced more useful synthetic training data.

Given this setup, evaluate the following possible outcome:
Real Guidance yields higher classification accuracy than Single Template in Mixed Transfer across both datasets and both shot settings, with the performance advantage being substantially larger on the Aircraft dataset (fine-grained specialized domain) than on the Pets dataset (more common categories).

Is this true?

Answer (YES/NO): NO